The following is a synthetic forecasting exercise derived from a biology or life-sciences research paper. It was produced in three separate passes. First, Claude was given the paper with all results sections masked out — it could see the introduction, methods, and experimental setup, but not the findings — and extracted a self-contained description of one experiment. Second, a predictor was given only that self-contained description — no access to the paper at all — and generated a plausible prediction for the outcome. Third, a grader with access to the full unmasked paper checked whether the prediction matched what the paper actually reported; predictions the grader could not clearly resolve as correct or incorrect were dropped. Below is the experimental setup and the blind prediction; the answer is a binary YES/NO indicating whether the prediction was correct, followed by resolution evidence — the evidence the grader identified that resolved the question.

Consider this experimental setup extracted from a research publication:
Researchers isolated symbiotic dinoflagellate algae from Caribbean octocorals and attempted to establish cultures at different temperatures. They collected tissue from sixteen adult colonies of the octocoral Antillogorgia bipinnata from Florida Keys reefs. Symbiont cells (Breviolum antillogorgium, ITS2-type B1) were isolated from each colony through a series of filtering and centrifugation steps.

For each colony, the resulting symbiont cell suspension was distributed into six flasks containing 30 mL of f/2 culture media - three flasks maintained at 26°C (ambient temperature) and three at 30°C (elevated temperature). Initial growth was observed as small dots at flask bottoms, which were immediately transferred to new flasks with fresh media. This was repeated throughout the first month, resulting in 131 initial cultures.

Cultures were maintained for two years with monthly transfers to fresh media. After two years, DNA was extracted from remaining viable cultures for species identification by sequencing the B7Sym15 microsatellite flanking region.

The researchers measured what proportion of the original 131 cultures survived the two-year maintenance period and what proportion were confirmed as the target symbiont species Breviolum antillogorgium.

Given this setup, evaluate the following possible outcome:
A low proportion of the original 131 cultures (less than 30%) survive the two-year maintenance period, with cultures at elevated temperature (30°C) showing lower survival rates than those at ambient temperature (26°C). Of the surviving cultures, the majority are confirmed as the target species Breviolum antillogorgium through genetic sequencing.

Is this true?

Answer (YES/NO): NO